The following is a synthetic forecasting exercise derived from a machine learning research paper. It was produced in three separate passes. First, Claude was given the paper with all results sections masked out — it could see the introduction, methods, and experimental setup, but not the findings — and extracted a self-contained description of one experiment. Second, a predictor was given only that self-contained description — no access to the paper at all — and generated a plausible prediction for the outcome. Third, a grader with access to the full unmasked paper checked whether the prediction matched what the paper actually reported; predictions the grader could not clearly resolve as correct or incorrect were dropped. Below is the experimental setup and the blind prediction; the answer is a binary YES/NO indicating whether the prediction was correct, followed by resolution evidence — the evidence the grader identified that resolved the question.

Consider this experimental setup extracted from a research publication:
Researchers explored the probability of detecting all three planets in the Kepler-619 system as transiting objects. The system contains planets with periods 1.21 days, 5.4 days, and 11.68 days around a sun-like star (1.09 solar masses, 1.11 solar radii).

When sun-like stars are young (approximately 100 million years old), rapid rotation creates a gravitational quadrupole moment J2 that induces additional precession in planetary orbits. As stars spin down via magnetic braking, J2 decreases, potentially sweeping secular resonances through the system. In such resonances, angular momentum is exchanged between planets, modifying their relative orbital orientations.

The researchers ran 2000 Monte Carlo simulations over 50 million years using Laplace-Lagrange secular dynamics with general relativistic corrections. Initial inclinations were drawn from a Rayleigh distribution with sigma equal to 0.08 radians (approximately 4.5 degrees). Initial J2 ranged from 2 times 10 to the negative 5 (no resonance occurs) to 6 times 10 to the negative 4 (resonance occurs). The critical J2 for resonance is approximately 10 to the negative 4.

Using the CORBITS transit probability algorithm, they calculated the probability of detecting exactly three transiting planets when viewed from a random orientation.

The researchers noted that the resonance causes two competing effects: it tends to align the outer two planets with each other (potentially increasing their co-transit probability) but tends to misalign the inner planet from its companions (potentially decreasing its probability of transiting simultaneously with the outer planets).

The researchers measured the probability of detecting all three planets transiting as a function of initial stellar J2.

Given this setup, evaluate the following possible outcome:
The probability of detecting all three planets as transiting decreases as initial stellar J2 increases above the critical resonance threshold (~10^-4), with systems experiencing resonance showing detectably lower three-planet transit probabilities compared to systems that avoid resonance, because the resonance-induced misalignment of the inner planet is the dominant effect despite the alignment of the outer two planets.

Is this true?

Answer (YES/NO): NO